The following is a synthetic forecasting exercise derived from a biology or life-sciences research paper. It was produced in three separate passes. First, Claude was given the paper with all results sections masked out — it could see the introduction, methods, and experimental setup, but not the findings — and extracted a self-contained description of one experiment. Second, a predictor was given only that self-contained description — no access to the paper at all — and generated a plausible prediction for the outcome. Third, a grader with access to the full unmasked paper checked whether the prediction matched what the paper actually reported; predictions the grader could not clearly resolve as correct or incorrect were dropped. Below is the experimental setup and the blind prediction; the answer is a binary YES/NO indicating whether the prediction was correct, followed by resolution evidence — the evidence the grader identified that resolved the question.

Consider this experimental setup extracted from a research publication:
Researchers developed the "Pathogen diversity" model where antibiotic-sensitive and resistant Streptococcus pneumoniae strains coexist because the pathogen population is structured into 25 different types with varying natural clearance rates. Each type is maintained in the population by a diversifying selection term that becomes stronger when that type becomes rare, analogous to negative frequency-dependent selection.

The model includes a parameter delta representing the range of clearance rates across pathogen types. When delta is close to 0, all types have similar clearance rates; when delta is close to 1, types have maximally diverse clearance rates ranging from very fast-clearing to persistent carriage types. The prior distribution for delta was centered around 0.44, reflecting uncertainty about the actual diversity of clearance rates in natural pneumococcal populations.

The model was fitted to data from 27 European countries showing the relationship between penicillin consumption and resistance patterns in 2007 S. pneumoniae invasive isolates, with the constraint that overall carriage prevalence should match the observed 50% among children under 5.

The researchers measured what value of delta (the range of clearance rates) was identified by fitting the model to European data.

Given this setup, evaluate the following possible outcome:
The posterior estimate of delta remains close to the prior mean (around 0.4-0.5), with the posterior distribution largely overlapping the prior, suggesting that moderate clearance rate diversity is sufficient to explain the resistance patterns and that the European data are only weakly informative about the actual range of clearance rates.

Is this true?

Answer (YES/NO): NO